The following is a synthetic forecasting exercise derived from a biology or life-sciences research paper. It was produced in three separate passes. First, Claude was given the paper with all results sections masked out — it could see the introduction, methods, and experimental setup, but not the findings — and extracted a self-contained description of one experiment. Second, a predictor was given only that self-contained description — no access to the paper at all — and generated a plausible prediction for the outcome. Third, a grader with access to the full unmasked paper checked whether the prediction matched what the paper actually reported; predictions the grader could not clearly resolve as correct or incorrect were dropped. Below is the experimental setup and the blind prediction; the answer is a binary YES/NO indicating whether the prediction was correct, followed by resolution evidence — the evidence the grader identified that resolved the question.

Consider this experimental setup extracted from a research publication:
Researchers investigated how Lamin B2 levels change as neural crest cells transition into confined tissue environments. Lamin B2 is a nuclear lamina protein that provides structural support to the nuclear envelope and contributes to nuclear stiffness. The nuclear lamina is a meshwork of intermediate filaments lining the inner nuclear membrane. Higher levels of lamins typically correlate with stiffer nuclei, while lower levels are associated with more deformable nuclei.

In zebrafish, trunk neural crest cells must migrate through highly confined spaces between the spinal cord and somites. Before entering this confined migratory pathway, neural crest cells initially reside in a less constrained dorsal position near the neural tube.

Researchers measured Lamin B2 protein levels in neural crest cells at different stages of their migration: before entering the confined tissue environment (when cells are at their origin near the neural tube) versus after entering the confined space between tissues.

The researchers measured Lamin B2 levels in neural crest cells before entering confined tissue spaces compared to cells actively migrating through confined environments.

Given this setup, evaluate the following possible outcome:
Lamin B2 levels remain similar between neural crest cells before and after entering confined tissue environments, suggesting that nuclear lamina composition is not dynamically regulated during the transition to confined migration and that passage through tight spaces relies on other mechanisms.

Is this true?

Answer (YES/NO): NO